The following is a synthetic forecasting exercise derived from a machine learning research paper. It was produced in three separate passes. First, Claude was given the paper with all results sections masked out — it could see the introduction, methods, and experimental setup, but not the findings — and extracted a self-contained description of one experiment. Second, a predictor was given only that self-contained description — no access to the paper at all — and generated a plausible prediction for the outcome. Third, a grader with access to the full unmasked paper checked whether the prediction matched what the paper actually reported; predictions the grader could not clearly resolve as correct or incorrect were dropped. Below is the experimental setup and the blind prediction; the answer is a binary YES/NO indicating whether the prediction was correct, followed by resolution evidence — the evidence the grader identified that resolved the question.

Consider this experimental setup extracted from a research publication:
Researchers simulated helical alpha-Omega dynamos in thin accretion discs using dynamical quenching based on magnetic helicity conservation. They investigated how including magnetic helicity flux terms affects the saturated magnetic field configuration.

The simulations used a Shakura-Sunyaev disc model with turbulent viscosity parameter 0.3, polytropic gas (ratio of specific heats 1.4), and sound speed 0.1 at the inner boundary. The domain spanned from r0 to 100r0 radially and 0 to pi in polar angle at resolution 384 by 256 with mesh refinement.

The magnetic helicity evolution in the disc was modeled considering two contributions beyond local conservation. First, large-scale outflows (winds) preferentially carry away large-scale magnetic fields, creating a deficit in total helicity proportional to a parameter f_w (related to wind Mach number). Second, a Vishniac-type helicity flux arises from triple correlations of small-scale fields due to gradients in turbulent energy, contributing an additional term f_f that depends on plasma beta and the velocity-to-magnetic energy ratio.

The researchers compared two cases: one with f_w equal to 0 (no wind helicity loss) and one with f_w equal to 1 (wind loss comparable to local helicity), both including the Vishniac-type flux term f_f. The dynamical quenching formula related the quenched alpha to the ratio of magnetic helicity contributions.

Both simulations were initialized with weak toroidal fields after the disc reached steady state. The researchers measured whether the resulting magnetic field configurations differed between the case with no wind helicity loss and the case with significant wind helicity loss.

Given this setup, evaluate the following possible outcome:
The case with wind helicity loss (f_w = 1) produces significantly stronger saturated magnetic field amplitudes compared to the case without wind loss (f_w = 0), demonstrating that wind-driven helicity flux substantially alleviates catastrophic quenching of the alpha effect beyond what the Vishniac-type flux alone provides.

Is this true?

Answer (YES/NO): NO